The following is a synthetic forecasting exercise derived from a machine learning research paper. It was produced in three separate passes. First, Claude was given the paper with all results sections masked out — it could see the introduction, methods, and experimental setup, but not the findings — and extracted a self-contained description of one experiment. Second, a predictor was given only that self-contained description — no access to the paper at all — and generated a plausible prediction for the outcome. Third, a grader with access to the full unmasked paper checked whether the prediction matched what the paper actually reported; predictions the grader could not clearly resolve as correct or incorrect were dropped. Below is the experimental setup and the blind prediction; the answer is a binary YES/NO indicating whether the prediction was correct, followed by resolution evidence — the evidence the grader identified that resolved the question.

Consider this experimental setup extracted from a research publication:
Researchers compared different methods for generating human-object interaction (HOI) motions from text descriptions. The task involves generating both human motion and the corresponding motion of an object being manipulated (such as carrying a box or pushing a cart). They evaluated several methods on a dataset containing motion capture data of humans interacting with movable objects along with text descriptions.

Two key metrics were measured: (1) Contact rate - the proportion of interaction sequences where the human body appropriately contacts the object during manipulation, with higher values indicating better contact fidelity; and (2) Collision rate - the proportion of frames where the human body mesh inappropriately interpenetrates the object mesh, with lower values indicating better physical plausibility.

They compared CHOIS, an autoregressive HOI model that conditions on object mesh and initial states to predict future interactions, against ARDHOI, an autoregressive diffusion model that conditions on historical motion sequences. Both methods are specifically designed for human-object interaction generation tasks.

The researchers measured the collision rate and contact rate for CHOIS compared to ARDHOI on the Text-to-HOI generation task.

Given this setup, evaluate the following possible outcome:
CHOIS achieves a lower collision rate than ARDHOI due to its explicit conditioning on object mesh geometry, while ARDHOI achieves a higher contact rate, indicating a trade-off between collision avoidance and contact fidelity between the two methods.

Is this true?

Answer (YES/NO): NO